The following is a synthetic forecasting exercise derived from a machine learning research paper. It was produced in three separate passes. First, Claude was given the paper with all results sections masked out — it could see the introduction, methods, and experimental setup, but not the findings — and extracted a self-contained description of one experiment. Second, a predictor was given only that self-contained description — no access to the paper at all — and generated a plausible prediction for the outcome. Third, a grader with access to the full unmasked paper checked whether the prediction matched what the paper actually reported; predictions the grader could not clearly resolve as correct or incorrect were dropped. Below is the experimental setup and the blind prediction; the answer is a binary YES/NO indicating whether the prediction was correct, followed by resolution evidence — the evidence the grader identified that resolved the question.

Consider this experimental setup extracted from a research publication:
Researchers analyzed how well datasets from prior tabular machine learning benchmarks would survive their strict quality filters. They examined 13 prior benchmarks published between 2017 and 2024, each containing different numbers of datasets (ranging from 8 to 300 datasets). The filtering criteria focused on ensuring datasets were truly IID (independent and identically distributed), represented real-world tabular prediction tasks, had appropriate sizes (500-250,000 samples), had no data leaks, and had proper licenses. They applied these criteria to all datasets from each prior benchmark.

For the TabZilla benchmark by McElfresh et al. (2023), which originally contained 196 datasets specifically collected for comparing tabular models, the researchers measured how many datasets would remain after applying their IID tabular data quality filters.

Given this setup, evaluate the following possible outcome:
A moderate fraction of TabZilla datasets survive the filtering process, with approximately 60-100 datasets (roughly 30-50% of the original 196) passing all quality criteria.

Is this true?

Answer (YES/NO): NO